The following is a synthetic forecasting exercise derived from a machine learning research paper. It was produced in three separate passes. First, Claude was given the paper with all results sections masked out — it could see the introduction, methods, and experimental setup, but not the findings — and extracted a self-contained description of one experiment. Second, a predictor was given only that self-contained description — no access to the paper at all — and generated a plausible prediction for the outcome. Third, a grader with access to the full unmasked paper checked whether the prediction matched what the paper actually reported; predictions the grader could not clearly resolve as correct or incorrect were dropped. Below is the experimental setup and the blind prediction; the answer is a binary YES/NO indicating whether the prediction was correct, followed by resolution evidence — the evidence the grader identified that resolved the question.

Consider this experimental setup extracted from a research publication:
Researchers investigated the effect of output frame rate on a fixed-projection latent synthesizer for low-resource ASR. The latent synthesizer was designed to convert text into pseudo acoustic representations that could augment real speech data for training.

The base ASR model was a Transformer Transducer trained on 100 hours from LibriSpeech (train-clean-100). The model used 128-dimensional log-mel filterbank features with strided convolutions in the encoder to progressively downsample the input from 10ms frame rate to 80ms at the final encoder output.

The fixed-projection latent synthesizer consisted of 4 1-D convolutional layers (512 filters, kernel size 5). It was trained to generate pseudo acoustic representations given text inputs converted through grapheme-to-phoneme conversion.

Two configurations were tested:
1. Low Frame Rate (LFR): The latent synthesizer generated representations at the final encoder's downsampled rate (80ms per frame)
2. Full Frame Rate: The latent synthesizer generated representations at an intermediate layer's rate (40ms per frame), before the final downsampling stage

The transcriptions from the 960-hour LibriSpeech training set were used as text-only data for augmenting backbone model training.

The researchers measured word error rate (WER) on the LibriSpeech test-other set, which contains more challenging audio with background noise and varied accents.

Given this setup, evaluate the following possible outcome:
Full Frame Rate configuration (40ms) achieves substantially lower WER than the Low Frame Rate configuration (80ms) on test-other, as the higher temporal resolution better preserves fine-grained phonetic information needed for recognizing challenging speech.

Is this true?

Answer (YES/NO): NO